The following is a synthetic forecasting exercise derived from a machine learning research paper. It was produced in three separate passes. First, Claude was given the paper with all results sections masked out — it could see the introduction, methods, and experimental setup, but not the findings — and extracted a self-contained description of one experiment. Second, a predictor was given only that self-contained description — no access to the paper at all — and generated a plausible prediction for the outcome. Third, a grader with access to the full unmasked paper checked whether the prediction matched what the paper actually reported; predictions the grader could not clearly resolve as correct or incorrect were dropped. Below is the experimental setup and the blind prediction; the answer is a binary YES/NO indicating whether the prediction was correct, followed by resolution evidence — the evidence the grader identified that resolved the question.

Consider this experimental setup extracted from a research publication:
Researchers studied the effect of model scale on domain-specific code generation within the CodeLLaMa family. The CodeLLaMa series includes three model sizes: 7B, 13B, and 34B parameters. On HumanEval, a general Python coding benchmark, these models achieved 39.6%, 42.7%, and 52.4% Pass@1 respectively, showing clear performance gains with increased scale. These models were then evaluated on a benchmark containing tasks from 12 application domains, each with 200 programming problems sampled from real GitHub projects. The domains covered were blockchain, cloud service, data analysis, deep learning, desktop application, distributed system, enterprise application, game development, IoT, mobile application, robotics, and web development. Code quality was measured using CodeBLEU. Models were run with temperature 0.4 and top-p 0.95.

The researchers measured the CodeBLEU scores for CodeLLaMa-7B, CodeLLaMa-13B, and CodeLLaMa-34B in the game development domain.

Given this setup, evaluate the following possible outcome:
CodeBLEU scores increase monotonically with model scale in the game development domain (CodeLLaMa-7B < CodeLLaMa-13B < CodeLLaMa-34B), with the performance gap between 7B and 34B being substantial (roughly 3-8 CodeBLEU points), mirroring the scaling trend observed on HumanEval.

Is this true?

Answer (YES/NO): NO